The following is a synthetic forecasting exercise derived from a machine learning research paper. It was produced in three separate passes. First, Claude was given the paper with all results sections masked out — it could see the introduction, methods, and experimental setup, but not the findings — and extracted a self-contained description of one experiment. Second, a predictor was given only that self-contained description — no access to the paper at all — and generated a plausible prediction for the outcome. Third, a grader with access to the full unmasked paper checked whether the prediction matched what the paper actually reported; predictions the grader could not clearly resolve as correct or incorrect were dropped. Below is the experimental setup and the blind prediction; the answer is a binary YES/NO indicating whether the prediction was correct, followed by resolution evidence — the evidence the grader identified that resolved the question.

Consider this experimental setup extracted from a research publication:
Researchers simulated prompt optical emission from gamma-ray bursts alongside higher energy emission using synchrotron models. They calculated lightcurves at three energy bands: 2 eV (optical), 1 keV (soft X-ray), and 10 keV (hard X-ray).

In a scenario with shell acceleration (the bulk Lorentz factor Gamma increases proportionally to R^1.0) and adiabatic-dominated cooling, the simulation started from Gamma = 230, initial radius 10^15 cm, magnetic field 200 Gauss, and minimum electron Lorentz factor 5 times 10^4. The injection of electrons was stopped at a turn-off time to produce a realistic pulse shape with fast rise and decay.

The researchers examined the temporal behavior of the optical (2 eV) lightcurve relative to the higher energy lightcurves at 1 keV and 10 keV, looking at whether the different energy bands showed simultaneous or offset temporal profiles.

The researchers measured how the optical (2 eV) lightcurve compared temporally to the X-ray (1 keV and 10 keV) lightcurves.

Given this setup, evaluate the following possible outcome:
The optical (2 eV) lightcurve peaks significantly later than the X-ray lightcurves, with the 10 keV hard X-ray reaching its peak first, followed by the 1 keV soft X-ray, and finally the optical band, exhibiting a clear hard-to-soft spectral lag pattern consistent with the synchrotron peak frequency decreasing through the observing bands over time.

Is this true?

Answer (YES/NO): YES